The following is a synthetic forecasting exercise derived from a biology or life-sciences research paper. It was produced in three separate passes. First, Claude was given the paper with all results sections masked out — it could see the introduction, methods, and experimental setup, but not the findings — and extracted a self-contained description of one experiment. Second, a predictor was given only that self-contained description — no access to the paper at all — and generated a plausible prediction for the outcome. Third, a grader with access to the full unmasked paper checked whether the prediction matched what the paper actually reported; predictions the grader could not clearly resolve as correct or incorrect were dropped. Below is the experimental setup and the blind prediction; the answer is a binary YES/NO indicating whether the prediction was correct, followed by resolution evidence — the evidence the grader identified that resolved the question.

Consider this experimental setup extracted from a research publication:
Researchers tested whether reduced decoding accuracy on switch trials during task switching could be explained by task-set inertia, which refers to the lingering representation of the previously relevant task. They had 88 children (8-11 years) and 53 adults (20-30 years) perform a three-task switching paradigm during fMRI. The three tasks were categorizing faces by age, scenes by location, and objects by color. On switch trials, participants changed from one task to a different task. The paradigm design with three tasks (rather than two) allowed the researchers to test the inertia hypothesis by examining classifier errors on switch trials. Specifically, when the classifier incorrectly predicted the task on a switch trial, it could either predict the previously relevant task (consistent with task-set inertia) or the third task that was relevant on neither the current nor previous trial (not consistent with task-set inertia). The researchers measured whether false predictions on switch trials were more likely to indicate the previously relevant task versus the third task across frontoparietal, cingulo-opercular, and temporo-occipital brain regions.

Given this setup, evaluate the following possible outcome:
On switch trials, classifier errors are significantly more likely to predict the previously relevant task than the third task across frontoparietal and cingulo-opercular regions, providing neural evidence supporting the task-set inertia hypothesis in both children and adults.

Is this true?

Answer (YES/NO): NO